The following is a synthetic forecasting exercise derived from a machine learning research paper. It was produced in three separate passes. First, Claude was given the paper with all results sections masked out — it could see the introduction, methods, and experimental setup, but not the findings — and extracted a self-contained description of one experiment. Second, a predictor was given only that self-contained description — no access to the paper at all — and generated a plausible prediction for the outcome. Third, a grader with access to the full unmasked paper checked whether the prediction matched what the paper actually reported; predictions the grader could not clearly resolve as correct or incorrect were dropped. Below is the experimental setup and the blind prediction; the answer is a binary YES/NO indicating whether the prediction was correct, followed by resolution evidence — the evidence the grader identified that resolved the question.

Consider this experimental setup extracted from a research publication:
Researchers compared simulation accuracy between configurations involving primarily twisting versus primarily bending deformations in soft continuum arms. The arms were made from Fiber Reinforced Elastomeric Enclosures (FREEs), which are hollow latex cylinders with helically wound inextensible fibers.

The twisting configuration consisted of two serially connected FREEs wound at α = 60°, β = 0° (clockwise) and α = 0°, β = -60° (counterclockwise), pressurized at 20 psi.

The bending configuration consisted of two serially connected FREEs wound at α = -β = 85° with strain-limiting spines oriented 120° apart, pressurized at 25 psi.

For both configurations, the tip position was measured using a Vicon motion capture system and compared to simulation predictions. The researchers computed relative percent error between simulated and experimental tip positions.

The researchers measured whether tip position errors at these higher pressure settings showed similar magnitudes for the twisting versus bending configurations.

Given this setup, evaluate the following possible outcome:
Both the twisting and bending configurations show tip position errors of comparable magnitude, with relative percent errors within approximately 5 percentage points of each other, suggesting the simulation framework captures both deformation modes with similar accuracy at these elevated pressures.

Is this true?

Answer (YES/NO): YES